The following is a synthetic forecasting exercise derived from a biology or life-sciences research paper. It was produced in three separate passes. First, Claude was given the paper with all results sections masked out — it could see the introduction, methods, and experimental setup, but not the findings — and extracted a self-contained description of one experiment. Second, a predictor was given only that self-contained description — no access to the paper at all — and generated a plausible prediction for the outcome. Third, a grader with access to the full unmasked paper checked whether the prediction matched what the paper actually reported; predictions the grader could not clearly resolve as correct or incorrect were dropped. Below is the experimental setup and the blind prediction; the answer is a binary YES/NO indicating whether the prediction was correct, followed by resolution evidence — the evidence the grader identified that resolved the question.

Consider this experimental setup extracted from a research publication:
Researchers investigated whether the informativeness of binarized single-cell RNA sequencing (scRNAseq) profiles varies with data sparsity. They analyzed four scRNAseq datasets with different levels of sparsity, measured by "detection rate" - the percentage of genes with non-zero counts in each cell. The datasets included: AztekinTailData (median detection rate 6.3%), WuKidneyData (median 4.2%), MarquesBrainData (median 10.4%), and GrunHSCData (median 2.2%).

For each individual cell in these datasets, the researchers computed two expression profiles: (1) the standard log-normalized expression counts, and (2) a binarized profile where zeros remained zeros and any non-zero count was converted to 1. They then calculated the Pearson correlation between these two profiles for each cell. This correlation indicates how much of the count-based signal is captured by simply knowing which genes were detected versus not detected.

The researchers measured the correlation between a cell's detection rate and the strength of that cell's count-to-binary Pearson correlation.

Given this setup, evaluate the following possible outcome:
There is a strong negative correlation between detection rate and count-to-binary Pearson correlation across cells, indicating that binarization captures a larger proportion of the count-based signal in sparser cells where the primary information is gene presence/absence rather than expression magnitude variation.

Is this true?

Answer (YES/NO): YES